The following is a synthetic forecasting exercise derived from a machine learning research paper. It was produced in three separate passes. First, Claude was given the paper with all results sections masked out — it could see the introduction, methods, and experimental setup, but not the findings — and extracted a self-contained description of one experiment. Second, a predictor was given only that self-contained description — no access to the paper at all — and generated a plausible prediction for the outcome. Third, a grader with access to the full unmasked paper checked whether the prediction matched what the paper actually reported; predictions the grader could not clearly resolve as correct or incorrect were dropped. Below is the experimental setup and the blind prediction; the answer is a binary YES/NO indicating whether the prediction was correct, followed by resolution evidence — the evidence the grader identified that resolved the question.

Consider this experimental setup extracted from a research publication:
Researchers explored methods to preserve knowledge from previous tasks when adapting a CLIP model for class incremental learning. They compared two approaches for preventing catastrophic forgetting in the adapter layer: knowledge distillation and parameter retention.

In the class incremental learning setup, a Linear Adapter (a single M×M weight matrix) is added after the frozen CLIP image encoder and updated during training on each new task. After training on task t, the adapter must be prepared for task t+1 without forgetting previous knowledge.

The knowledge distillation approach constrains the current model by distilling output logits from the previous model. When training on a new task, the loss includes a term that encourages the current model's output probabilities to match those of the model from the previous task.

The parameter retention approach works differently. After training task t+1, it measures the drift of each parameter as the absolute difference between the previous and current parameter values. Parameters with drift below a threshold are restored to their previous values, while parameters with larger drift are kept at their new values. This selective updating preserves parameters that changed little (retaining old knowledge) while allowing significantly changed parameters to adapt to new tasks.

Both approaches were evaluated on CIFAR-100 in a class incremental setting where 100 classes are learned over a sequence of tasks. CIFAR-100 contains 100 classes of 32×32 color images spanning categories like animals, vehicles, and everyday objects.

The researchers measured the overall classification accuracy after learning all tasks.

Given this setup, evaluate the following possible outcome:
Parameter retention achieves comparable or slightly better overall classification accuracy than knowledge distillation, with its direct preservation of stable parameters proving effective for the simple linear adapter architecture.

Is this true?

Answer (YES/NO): NO